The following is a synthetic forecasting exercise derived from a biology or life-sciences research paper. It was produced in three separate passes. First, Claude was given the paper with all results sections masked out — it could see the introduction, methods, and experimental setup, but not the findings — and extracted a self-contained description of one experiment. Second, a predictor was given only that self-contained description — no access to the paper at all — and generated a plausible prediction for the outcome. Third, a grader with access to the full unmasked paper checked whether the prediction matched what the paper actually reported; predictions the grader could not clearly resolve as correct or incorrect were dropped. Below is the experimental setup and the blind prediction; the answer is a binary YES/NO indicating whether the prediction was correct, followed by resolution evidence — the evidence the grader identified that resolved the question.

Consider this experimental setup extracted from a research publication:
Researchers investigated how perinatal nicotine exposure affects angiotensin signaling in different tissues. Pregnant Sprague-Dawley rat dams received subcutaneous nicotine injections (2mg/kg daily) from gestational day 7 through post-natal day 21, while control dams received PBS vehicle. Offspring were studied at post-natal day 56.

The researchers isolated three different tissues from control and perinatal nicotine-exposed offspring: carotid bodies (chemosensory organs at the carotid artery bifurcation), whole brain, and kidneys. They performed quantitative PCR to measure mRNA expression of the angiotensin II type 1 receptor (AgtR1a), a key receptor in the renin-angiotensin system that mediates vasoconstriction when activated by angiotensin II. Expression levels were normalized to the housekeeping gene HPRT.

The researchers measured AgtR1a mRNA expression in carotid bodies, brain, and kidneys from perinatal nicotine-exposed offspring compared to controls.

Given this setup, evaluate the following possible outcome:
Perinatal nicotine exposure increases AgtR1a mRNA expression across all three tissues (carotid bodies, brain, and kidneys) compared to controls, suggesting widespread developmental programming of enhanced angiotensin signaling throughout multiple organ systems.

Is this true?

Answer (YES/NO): NO